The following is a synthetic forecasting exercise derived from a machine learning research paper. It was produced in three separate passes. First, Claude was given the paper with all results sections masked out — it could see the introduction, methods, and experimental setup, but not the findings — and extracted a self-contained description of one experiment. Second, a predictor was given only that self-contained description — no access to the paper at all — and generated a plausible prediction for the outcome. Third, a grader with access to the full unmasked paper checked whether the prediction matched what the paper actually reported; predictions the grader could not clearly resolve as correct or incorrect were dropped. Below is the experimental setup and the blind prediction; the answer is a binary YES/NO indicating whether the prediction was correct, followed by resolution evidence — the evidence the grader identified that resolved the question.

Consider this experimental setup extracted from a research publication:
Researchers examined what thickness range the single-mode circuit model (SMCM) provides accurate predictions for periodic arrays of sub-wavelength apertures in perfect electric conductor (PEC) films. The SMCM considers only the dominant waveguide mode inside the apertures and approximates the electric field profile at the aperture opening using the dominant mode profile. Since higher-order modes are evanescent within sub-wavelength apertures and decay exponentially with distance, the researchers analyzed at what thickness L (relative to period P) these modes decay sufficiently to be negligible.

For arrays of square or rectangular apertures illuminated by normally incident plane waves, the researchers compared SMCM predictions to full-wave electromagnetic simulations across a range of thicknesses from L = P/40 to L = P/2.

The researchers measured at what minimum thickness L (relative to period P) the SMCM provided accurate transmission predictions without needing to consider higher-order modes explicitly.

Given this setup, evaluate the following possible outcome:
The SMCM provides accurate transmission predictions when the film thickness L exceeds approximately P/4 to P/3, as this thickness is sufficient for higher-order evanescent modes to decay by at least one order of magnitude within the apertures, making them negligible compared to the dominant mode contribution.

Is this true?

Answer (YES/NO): YES